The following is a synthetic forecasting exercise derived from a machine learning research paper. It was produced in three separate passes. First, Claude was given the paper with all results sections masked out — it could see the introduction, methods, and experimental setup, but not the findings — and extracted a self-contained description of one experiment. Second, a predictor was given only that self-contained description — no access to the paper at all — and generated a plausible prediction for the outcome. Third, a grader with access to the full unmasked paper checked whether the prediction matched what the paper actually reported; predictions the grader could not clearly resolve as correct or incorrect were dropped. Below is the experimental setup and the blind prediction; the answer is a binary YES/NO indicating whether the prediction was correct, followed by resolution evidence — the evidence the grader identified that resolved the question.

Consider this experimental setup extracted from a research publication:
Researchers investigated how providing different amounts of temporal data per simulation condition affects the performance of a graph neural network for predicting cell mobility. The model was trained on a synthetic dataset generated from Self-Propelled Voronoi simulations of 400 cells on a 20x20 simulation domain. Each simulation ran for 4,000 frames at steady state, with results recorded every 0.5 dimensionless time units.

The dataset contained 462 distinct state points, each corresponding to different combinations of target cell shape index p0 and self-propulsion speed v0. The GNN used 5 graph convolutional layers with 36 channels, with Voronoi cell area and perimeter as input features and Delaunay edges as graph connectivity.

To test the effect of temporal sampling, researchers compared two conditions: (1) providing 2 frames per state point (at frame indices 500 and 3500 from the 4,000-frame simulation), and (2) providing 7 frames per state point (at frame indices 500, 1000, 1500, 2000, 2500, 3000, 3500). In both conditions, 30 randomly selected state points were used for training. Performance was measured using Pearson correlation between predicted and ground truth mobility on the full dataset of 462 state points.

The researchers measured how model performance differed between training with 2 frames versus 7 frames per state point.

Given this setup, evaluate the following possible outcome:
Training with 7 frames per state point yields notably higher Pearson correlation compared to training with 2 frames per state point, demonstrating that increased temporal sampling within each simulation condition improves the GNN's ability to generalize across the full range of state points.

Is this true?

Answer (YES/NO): NO